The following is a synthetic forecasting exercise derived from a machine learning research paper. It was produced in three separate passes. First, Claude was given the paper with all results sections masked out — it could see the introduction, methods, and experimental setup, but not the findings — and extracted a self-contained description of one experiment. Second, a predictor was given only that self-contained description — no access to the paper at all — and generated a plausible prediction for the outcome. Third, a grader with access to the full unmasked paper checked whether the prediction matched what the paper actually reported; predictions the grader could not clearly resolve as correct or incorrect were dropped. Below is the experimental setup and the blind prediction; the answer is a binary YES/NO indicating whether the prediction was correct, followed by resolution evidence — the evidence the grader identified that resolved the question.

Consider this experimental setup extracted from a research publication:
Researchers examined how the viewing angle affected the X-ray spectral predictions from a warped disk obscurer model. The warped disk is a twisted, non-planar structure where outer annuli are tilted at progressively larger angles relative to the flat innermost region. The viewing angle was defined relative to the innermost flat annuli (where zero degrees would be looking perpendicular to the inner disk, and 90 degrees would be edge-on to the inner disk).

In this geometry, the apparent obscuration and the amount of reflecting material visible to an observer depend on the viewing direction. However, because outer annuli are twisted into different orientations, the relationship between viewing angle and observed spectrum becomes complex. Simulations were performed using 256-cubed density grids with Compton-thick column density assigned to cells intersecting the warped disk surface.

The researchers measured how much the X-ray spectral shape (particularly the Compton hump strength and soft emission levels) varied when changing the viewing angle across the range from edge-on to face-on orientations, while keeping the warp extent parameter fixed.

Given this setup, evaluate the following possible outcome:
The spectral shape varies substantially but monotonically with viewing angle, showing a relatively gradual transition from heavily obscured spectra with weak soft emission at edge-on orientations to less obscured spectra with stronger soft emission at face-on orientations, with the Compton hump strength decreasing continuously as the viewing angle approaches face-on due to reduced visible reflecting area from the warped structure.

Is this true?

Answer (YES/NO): NO